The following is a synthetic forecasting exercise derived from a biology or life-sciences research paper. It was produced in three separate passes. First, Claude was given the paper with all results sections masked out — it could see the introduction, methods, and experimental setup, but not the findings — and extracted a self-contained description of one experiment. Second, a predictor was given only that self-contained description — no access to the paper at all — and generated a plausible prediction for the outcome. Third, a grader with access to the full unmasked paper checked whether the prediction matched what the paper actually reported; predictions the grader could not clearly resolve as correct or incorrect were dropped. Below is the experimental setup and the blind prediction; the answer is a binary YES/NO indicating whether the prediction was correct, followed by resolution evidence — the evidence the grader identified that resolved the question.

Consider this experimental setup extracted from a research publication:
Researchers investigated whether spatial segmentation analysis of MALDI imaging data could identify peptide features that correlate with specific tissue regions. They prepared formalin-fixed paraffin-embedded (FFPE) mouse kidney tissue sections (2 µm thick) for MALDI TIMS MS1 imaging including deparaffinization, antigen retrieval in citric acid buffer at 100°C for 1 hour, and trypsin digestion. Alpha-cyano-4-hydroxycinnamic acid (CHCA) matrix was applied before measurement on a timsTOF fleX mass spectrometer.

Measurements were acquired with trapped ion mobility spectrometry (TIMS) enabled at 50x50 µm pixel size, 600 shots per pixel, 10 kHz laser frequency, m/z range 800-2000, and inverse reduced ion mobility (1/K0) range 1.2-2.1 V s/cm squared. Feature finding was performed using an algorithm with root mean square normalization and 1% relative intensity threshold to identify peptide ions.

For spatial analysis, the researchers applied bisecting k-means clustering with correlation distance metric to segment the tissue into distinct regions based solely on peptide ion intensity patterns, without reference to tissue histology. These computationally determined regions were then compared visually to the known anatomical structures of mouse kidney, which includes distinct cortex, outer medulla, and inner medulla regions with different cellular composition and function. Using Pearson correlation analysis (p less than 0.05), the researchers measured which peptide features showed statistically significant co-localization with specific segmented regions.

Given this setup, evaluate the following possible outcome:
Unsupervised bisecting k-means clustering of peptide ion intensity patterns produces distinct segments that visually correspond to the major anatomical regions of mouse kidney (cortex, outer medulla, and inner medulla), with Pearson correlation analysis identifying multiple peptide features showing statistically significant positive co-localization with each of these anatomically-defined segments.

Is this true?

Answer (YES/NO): NO